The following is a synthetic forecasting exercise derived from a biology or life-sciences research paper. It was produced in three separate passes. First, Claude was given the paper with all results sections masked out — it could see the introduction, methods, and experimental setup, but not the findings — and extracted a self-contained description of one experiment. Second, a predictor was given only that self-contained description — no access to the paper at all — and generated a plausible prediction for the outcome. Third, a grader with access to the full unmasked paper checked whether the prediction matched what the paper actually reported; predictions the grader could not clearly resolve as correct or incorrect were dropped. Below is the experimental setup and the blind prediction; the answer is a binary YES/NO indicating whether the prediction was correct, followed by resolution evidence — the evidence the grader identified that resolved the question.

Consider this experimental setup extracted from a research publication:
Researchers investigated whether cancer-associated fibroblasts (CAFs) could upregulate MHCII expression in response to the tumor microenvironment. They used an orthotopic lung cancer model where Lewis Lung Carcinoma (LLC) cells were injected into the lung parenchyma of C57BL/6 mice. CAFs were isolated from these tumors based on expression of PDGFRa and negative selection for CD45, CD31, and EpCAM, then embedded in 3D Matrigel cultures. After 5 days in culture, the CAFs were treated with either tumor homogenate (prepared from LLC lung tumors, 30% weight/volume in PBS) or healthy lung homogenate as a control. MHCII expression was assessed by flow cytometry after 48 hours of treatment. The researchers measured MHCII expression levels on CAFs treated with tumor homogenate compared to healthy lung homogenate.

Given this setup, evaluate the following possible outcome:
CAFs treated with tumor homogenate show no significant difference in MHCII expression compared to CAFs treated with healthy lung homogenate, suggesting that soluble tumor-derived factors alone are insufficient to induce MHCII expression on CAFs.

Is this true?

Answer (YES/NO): NO